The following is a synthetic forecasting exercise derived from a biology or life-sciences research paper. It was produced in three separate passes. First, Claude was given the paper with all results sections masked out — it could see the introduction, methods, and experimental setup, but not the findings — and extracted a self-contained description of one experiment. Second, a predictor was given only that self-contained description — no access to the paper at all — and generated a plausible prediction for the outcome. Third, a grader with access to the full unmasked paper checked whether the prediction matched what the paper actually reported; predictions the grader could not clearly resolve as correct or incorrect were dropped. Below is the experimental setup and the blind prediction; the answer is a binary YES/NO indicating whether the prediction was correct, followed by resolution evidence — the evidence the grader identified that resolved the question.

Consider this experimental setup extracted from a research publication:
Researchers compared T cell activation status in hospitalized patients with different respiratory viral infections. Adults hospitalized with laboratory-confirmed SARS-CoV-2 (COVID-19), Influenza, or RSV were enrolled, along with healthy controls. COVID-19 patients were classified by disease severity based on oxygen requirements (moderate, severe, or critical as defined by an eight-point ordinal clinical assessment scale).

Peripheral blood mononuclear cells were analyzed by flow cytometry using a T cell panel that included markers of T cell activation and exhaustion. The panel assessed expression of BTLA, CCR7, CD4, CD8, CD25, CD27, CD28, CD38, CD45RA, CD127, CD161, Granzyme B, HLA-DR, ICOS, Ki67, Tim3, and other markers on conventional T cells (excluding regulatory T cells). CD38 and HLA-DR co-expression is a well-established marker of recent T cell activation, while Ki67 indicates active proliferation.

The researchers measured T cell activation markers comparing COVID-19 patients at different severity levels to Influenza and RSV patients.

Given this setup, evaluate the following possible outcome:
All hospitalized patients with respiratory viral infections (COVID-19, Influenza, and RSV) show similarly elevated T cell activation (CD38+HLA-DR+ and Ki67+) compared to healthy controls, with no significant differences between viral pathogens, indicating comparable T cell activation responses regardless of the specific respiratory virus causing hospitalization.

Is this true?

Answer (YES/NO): YES